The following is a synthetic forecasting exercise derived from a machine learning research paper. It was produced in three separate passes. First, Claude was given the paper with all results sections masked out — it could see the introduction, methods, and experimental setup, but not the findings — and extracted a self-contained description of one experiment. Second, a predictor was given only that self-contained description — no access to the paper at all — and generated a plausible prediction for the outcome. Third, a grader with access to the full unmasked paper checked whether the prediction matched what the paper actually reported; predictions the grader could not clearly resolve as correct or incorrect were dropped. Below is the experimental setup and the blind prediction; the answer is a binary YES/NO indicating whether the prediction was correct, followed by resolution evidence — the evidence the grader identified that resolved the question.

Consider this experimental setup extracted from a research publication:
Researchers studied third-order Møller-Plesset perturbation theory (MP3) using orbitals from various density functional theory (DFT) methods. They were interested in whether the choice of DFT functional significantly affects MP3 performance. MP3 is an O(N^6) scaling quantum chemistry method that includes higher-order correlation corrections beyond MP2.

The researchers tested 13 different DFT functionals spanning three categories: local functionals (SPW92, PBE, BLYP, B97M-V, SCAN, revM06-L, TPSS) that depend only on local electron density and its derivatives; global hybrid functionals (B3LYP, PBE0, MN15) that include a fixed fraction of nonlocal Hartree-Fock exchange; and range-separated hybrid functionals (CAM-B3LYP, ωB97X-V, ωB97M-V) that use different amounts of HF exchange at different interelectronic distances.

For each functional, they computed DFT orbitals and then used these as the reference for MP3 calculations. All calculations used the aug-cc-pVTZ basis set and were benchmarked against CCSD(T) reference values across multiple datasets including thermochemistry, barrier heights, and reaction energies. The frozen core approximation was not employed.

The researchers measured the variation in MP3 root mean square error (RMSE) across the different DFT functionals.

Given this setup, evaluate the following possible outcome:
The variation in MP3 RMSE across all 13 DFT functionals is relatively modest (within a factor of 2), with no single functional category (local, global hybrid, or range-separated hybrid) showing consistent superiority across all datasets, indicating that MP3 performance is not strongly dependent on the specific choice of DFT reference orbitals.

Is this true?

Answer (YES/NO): YES